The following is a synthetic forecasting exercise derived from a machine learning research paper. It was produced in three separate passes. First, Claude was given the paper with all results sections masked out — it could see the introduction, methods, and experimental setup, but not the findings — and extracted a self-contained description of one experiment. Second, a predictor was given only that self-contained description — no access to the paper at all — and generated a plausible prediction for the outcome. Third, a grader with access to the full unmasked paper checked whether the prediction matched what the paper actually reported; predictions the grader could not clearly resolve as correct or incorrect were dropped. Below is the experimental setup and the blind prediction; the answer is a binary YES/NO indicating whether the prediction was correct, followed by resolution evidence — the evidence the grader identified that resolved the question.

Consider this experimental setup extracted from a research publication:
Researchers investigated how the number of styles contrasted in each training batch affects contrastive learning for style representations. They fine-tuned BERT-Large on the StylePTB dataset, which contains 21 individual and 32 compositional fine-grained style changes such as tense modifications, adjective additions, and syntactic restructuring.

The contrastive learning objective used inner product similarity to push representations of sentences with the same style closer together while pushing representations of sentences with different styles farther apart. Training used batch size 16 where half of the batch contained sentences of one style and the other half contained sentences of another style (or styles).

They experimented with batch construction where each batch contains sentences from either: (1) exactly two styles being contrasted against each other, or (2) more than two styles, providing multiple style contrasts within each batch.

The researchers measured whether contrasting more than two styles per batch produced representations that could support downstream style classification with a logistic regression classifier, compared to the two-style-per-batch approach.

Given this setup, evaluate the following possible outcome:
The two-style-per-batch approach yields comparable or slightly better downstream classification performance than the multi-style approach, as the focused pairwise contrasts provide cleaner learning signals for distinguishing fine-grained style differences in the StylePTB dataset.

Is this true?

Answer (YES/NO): NO